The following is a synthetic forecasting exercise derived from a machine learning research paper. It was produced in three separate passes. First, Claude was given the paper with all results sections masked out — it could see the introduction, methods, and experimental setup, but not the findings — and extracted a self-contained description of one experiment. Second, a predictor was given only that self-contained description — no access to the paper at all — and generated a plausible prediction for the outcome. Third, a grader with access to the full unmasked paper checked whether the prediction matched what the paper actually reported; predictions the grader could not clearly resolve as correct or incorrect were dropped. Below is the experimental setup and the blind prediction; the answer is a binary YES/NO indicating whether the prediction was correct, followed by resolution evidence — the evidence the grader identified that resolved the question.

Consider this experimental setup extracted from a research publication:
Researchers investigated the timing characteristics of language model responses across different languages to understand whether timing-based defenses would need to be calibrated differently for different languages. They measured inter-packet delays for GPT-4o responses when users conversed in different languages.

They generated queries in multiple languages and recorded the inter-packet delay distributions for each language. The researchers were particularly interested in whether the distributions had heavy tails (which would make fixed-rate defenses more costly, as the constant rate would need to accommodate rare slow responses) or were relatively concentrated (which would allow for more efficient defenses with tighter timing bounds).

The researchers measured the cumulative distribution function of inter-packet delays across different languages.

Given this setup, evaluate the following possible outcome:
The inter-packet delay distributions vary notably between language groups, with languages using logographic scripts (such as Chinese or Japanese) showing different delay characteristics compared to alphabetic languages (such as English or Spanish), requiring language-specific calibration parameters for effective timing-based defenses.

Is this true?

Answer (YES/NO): NO